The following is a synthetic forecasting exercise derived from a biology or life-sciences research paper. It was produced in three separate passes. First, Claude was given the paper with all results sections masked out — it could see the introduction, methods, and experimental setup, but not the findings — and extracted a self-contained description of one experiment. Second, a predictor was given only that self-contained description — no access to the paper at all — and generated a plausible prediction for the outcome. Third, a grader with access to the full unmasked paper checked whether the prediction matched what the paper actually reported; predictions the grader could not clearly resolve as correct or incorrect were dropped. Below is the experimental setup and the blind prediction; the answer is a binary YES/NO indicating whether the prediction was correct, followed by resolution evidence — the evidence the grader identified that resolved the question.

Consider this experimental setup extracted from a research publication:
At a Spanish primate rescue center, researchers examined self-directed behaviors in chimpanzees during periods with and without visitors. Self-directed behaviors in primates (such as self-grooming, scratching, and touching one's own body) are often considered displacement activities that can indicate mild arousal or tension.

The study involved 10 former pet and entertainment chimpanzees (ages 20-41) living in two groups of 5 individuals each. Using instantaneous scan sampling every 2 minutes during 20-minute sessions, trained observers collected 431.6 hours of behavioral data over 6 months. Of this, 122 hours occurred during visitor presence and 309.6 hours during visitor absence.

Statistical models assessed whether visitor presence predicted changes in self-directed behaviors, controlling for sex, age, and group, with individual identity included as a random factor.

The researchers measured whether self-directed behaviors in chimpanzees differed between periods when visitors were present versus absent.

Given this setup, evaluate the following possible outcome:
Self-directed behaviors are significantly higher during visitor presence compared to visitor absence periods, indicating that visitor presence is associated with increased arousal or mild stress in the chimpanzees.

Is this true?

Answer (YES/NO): NO